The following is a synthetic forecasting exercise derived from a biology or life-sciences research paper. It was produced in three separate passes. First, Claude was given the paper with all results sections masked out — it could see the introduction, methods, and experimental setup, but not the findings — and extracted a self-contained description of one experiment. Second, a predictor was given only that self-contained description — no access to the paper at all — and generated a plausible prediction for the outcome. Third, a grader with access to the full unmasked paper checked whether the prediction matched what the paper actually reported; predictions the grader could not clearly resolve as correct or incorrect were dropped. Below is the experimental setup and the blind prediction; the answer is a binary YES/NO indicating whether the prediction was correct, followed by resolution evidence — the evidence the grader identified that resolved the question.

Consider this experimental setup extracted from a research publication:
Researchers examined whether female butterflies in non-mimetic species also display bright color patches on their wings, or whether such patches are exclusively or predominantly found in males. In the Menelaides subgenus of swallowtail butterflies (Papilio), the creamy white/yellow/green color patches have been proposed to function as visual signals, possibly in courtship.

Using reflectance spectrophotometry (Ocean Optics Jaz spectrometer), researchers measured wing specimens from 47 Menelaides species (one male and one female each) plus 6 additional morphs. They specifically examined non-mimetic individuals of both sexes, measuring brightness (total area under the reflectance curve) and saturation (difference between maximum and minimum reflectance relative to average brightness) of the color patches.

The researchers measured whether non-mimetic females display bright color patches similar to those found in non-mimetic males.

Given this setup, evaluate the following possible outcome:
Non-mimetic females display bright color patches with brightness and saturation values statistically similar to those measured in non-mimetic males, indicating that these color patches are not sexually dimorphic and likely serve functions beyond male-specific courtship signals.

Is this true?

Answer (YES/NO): NO